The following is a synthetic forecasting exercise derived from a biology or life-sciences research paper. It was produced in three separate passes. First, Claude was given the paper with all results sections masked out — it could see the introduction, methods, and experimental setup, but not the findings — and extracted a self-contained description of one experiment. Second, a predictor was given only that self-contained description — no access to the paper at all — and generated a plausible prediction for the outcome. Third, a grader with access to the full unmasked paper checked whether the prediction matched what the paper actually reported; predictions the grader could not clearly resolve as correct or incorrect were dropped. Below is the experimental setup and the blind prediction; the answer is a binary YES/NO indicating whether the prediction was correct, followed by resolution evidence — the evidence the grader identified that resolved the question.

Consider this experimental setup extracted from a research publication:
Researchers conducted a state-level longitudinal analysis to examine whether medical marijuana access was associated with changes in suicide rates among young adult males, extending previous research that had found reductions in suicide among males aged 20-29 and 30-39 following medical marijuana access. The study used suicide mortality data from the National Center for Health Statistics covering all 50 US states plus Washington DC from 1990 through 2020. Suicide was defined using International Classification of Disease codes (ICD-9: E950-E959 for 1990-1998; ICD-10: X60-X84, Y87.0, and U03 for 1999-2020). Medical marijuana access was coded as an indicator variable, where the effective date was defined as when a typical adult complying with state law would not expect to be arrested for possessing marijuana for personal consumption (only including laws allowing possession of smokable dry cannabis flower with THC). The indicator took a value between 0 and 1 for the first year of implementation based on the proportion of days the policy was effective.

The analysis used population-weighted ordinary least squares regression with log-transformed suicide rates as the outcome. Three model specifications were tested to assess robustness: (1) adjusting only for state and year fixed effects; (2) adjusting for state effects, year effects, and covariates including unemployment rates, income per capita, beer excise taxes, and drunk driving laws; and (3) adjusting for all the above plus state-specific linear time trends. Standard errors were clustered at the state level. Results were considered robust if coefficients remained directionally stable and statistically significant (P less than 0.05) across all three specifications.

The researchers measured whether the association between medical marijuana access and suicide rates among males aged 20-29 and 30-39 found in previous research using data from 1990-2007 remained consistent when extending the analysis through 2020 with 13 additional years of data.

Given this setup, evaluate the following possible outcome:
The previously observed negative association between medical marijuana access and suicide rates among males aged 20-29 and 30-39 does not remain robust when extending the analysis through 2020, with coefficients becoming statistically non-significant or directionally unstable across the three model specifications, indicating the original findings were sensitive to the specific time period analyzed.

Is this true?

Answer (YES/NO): NO